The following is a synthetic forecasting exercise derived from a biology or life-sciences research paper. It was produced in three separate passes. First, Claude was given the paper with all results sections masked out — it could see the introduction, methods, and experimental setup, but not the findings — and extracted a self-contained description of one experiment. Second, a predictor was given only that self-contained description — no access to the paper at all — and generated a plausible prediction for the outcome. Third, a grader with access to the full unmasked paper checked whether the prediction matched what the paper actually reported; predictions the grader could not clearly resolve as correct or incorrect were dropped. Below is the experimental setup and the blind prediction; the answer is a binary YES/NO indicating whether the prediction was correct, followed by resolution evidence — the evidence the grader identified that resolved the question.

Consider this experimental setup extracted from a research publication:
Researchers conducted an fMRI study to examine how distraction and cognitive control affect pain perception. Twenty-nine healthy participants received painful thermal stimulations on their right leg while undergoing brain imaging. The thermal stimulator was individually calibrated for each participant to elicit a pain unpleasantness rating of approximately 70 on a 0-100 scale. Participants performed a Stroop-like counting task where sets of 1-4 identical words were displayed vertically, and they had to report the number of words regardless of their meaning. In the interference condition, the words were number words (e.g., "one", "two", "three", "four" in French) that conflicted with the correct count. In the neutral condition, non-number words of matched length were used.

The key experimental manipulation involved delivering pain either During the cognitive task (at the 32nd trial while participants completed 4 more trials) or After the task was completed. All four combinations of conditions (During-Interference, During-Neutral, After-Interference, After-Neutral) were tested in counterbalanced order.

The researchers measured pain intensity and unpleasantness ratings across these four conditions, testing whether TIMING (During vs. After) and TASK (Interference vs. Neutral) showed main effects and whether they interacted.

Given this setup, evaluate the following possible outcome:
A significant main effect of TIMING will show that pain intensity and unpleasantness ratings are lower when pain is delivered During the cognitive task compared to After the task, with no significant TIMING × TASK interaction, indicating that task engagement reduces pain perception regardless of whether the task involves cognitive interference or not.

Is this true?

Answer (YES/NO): YES